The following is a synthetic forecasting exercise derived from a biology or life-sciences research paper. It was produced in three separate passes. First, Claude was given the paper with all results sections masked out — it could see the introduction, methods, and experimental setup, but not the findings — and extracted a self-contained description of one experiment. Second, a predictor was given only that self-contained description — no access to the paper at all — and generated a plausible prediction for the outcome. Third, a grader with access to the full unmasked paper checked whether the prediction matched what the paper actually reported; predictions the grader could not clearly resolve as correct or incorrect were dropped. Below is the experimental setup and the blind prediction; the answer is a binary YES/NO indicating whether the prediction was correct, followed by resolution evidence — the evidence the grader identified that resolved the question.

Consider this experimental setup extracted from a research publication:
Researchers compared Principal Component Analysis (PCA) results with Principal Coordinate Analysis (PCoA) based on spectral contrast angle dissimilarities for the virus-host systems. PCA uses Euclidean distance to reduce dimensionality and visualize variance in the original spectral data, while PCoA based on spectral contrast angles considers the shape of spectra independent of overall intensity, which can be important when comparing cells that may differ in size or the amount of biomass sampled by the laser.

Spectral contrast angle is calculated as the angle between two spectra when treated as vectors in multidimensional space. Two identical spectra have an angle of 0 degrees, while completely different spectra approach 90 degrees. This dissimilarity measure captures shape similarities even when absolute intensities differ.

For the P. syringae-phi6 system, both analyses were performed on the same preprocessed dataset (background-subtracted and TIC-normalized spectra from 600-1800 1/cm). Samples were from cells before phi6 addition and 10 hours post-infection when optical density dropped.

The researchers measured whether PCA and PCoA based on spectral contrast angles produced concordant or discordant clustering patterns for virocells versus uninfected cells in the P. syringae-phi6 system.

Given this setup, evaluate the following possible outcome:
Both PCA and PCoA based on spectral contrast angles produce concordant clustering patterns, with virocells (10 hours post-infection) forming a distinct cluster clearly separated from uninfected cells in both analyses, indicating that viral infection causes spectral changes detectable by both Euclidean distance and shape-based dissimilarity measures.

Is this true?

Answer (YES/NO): NO